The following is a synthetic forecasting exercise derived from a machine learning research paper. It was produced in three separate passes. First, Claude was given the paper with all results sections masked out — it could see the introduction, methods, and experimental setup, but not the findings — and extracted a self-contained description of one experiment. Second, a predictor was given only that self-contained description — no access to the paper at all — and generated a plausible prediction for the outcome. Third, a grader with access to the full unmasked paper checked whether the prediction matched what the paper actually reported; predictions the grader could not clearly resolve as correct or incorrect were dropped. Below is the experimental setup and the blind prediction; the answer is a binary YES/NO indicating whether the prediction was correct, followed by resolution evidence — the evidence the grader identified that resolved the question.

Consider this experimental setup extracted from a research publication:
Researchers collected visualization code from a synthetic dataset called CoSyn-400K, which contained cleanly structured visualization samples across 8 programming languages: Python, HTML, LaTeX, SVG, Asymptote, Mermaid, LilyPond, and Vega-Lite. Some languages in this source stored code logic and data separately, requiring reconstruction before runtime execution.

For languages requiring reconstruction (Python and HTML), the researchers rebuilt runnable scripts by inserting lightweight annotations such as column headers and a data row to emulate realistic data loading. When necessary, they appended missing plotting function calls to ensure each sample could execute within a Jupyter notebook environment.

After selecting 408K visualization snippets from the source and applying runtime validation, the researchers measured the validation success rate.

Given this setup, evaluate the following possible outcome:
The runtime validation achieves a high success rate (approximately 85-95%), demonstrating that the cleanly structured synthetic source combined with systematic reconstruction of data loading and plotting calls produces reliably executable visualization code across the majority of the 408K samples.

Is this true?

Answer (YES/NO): NO